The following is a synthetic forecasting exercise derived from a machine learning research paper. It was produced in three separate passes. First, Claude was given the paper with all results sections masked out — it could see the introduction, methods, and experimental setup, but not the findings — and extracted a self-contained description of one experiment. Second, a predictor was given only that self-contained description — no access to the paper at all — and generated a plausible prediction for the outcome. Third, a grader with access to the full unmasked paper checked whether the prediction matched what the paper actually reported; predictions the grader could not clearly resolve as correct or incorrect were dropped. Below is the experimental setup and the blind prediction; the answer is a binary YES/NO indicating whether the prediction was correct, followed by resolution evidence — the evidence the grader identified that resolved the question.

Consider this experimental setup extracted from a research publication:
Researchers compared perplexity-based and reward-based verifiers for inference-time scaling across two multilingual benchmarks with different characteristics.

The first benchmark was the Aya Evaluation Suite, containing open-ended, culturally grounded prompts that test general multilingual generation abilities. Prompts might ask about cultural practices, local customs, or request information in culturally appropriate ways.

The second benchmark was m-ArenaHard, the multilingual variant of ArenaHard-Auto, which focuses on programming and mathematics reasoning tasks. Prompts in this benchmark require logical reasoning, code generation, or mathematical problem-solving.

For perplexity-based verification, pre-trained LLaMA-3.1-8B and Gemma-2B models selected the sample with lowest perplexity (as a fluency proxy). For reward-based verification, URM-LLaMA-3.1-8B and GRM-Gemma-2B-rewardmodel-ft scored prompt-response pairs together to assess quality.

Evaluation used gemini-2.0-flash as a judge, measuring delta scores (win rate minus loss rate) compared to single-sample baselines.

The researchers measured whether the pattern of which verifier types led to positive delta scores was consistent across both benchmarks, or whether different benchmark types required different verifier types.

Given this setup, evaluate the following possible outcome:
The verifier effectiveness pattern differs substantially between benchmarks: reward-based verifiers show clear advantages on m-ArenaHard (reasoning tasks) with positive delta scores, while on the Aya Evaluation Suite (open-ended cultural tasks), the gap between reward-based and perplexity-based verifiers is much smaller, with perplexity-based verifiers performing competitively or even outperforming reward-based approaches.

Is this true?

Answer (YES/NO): NO